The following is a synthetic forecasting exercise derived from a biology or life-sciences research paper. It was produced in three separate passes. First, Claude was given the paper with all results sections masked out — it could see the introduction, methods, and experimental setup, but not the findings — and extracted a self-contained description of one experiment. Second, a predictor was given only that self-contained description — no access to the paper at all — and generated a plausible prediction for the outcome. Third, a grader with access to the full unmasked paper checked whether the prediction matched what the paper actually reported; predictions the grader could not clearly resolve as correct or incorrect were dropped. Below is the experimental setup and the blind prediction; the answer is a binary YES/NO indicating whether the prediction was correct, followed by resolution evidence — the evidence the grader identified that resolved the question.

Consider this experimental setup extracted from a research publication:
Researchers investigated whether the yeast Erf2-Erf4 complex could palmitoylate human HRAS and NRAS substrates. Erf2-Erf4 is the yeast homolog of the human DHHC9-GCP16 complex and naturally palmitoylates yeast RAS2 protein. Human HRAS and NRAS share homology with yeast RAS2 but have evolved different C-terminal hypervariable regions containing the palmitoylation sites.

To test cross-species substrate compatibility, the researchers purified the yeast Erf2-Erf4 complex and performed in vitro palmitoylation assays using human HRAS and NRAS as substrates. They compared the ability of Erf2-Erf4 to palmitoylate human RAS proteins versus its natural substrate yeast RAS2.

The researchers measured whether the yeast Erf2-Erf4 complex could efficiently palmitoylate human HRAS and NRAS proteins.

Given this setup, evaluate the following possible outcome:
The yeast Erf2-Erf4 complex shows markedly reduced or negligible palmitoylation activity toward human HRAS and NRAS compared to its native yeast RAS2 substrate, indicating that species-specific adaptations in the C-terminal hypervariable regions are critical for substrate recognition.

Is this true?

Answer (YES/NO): YES